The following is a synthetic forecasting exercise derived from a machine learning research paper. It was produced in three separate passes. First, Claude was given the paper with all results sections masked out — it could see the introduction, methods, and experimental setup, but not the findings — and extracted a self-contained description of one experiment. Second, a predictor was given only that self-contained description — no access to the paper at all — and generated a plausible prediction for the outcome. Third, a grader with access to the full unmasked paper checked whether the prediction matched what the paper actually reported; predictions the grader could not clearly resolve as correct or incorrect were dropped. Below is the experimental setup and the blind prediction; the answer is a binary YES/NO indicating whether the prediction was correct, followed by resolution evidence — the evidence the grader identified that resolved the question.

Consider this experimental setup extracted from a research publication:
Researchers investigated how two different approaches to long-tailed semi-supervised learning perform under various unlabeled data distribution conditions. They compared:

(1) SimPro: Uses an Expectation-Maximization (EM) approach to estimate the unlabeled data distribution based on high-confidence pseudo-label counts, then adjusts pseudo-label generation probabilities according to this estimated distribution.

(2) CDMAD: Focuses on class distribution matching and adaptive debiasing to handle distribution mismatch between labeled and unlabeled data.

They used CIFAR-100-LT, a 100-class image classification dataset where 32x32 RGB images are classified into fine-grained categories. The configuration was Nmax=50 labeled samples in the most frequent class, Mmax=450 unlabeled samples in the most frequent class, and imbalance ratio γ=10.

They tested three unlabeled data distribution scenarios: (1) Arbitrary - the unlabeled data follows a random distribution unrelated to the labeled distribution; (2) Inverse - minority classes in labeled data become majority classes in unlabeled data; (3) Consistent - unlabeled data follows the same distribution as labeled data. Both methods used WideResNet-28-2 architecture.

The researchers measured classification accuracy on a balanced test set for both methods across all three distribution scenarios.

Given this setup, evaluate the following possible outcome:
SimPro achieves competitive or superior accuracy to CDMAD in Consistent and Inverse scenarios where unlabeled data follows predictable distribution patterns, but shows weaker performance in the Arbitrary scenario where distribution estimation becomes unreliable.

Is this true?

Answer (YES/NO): NO